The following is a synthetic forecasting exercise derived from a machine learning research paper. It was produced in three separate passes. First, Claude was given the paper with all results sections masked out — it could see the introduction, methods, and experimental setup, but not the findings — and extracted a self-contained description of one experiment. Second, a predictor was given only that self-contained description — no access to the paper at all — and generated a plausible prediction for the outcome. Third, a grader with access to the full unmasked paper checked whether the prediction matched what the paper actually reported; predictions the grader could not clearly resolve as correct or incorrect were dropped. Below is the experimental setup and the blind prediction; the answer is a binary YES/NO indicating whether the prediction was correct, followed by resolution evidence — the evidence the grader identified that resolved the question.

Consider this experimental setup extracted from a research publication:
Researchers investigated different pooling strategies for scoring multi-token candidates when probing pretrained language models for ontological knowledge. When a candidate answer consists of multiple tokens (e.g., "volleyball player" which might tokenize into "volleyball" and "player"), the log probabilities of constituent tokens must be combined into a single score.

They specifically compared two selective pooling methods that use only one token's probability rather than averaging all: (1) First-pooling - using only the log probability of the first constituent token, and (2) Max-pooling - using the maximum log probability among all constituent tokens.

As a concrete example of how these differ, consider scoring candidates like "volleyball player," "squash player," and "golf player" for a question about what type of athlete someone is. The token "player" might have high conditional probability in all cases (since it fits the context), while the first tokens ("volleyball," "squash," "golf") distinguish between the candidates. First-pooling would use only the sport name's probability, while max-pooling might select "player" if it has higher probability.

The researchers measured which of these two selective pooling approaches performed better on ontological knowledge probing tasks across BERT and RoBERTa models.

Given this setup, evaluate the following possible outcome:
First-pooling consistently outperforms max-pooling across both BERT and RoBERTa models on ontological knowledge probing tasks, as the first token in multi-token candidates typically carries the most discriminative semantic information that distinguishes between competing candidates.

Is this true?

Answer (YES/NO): YES